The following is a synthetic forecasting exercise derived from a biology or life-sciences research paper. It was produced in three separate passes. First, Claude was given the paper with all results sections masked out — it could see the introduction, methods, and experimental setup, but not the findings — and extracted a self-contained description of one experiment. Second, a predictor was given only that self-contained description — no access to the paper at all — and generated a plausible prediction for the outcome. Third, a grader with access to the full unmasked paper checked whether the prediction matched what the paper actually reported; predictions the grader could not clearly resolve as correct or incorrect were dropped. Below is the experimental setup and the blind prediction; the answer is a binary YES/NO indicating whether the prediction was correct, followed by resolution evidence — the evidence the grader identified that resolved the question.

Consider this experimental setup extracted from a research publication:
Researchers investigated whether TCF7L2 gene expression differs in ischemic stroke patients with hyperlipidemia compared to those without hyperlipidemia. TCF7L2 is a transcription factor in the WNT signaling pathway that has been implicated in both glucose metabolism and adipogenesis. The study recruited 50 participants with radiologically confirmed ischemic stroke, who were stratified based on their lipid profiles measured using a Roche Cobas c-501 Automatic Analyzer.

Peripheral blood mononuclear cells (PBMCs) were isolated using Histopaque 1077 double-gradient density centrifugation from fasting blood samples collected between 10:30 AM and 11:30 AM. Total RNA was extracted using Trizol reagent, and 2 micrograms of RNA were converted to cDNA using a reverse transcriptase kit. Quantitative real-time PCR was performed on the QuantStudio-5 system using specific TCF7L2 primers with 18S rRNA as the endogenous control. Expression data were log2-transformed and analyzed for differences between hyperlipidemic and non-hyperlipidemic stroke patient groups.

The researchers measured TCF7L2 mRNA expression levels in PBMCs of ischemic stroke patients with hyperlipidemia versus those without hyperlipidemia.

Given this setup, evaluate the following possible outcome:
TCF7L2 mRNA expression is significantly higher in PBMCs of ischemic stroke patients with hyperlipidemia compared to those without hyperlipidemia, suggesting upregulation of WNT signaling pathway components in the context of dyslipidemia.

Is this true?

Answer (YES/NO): NO